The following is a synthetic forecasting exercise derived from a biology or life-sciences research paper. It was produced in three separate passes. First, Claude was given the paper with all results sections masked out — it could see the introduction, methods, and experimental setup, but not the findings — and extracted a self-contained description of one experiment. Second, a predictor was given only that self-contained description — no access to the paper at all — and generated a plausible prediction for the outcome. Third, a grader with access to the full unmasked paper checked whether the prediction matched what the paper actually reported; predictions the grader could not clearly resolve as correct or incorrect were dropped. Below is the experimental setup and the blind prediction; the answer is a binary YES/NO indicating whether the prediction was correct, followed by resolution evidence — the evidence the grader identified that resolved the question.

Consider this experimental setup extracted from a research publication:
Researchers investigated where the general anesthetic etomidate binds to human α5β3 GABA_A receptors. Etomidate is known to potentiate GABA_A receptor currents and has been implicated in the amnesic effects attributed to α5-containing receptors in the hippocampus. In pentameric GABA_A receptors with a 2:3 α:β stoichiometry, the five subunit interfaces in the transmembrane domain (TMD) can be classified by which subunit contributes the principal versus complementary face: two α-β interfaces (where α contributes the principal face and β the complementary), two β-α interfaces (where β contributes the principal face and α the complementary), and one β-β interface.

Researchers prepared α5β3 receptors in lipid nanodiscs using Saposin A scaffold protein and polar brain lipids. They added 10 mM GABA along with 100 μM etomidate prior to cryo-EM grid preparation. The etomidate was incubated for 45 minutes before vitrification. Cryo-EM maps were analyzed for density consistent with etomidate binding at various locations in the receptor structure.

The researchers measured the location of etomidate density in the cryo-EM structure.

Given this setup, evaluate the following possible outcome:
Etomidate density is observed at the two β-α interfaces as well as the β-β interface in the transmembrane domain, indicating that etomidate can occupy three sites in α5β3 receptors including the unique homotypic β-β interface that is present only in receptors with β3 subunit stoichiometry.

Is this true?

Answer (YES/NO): NO